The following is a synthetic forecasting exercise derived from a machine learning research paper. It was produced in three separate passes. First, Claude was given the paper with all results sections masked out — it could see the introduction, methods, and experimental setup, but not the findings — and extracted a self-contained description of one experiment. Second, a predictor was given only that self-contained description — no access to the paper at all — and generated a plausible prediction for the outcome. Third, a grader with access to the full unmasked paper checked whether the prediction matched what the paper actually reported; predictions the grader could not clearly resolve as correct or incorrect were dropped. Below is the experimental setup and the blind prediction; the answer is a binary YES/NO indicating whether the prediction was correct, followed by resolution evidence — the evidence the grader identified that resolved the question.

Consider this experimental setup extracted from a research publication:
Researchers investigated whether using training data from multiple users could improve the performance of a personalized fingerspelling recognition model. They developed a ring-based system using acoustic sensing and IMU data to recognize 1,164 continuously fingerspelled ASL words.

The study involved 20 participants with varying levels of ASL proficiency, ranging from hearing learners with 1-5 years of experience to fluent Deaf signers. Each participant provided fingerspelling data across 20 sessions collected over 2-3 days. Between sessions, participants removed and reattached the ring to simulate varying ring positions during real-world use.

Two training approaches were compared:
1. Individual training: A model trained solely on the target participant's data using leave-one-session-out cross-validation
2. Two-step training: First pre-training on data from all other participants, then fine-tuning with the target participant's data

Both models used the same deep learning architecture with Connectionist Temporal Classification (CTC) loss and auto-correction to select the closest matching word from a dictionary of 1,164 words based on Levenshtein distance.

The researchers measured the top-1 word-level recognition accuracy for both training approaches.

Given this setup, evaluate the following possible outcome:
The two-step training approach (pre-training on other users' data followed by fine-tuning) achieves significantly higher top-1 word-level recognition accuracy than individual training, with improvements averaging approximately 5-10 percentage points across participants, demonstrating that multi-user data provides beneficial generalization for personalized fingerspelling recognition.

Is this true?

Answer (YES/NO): YES